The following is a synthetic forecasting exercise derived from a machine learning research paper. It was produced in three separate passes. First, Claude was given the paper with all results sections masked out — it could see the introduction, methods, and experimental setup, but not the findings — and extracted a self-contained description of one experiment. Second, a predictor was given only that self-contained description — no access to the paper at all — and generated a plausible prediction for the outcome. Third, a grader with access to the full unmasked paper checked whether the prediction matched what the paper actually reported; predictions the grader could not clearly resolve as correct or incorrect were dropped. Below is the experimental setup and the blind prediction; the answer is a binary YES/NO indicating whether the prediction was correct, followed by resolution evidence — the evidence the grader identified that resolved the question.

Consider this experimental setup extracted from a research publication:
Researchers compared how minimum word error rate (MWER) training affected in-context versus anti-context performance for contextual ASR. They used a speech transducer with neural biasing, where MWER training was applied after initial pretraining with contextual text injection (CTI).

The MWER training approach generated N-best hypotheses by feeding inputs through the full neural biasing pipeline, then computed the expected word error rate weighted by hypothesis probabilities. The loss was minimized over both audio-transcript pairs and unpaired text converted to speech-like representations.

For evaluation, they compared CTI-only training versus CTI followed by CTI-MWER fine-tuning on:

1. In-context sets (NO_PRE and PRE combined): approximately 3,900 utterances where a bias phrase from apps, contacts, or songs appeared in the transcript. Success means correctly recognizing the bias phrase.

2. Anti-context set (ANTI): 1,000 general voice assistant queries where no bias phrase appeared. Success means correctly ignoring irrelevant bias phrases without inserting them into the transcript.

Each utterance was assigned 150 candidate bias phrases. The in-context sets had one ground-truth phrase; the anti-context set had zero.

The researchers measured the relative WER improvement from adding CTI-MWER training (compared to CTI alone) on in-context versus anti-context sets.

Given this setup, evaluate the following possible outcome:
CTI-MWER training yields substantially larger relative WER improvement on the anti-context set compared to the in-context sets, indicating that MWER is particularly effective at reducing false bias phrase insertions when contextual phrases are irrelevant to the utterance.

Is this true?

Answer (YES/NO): NO